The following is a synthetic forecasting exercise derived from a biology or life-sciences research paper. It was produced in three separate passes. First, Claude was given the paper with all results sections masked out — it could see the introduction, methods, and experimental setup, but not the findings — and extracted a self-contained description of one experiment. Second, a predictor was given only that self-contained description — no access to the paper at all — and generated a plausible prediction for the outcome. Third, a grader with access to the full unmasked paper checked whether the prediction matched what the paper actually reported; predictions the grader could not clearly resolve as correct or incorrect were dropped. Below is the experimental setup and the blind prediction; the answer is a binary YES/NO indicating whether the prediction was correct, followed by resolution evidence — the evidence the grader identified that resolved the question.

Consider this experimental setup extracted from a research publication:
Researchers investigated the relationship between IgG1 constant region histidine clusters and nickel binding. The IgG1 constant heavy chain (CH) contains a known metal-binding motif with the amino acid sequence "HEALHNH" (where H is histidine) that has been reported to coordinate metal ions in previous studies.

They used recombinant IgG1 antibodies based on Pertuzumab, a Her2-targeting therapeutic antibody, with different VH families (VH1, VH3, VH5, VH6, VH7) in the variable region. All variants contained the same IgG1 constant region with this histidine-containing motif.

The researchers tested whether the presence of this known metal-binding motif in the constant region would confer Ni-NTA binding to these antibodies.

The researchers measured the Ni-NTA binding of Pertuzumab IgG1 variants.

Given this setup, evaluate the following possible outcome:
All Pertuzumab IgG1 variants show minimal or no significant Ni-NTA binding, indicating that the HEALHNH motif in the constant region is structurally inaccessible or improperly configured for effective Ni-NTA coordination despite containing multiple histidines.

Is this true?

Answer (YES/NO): NO